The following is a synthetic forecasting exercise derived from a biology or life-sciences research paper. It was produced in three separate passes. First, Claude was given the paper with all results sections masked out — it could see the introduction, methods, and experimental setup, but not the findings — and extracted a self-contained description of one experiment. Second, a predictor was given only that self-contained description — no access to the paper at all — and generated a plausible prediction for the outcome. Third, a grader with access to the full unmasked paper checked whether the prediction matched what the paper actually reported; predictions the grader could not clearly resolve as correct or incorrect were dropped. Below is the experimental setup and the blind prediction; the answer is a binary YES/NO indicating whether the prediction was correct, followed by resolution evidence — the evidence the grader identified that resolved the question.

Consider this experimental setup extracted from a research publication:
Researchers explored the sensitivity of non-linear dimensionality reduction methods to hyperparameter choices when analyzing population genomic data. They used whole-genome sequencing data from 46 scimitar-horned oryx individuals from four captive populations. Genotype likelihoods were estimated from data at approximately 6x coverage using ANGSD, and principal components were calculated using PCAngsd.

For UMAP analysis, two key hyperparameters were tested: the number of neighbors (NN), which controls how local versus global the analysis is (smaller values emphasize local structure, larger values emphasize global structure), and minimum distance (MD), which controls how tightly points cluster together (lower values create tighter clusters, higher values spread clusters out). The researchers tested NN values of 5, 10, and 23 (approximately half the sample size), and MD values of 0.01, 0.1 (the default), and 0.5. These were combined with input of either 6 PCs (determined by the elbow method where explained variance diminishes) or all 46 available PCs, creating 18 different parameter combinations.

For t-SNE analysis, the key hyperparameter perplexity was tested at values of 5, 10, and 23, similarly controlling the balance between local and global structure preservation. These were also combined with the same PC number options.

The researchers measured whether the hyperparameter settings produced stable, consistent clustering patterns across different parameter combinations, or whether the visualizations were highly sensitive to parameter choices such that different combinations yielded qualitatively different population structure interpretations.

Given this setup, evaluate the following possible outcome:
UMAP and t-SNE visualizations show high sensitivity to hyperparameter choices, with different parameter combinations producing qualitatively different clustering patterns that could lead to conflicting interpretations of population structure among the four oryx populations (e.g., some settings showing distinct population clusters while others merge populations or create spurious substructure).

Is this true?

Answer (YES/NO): NO